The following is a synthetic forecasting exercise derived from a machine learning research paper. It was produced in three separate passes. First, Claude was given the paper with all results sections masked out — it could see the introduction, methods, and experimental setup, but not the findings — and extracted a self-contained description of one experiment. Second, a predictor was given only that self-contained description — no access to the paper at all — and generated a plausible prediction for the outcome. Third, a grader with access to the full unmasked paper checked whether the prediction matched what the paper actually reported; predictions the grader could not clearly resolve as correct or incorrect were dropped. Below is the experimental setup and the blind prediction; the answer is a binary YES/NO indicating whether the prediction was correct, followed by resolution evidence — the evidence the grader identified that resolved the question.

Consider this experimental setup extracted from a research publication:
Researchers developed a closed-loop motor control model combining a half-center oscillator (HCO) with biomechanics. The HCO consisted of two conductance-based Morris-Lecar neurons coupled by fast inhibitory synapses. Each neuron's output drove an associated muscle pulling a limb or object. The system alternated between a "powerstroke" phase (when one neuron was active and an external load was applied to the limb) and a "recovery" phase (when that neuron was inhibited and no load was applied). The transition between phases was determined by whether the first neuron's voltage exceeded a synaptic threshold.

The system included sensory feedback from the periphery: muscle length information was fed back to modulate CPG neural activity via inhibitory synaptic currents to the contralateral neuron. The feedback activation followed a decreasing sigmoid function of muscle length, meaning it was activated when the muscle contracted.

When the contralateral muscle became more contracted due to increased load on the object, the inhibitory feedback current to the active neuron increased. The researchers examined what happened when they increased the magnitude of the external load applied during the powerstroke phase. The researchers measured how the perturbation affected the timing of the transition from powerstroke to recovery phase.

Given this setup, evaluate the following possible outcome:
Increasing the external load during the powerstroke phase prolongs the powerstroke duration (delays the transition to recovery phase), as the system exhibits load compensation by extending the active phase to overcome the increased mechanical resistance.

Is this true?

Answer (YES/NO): NO